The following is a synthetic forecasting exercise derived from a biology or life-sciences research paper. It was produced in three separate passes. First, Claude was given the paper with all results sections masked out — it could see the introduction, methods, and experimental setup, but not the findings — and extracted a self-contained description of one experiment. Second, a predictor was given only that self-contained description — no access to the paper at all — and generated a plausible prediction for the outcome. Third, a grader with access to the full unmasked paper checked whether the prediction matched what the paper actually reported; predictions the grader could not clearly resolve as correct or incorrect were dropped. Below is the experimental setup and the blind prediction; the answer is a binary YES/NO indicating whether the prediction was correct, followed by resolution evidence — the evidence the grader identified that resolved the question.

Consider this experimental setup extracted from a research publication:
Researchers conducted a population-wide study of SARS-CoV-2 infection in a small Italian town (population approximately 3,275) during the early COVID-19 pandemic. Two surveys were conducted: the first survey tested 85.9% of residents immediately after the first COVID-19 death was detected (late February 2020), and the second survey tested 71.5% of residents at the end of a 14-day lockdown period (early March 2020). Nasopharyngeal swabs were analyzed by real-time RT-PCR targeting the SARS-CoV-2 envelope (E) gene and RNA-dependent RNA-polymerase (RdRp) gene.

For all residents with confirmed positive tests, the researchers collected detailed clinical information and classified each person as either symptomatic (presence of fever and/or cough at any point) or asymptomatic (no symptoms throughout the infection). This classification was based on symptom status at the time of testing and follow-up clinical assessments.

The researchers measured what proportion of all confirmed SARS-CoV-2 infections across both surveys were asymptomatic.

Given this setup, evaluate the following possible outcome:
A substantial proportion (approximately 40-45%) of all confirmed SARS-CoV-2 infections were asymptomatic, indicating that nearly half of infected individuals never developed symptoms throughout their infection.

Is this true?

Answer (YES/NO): YES